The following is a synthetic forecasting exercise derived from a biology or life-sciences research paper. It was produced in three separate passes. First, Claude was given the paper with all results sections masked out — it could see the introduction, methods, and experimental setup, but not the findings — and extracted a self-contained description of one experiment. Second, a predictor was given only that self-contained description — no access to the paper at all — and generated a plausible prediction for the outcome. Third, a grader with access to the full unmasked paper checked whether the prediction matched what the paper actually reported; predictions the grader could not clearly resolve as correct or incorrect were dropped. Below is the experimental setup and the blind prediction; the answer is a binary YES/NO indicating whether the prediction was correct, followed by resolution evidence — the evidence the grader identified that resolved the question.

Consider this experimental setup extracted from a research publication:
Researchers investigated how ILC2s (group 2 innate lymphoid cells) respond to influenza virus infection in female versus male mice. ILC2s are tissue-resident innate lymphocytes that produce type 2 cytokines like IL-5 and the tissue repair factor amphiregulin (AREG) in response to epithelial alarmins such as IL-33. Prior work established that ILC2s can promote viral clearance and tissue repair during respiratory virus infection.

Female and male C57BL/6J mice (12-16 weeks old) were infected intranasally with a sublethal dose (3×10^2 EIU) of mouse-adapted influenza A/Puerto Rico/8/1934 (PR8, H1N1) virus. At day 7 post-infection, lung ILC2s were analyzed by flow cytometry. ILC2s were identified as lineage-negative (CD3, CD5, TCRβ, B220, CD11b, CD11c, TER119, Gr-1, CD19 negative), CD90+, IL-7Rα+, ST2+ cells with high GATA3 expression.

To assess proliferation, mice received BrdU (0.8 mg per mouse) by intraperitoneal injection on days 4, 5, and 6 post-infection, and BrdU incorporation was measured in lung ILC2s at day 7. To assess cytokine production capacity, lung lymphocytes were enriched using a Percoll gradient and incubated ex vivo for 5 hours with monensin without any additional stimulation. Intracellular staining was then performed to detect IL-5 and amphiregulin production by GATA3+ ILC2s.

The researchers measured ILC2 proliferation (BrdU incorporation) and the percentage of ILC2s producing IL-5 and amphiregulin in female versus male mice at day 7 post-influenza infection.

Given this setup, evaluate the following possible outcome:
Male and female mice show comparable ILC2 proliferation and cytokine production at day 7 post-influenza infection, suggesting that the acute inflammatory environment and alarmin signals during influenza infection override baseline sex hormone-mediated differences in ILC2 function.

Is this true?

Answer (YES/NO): NO